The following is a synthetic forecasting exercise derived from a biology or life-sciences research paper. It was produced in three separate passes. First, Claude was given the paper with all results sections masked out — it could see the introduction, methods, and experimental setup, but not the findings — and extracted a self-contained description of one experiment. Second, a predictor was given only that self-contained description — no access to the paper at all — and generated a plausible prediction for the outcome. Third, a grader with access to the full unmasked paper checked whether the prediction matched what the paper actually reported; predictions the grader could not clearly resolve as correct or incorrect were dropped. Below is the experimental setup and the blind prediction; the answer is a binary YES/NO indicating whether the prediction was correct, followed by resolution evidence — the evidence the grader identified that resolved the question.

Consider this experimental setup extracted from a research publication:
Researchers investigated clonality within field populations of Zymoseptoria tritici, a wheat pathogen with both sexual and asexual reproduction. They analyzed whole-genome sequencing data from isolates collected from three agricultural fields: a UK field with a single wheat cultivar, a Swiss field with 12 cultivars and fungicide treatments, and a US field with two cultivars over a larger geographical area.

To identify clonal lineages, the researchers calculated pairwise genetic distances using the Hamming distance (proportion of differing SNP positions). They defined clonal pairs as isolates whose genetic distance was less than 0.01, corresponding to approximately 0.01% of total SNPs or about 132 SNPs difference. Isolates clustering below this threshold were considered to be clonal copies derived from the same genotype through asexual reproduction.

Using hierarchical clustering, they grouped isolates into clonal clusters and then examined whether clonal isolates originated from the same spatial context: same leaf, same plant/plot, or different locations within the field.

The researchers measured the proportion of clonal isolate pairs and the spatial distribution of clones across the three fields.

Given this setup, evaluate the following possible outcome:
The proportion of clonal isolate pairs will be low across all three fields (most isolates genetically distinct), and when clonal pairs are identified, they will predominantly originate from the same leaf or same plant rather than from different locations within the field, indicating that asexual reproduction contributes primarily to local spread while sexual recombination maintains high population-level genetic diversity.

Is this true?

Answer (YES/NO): YES